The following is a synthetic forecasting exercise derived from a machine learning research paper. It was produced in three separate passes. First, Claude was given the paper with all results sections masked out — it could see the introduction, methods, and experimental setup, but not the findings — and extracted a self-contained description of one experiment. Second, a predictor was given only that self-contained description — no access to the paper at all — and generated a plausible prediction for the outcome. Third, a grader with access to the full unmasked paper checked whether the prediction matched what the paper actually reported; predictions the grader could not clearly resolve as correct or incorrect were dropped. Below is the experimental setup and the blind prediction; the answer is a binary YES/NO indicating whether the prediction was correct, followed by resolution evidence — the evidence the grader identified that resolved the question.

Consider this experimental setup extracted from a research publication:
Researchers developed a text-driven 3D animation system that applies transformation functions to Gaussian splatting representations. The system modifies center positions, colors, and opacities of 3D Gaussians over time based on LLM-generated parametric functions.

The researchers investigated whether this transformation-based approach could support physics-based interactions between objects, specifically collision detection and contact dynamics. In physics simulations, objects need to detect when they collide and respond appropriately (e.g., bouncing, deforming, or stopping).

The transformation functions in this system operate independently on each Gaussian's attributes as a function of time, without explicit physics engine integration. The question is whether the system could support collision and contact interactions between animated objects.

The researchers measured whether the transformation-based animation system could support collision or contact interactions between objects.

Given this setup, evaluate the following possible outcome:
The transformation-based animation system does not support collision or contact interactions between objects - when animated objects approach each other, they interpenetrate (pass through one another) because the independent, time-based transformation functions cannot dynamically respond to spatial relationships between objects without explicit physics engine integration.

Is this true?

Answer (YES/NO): YES